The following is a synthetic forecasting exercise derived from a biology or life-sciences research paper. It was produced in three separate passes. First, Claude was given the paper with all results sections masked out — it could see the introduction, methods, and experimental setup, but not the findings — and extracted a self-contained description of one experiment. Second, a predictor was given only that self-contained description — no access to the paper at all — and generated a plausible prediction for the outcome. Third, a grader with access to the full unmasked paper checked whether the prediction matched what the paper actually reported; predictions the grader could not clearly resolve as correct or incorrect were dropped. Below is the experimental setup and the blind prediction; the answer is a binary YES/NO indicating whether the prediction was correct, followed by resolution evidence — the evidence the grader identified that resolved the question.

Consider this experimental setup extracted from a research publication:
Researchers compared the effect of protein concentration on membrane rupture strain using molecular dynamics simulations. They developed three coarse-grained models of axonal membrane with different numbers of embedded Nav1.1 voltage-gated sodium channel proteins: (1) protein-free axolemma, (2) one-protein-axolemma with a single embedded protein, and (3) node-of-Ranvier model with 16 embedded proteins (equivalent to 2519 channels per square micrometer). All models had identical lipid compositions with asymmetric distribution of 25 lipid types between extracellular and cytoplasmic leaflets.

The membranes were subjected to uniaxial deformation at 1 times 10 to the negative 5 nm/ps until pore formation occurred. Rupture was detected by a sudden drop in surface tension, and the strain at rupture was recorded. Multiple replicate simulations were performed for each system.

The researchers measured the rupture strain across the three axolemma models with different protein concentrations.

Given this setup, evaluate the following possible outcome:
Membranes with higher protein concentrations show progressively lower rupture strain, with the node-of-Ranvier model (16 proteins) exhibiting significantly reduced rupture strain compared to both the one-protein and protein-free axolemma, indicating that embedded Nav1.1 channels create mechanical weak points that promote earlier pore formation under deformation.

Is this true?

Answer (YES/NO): NO